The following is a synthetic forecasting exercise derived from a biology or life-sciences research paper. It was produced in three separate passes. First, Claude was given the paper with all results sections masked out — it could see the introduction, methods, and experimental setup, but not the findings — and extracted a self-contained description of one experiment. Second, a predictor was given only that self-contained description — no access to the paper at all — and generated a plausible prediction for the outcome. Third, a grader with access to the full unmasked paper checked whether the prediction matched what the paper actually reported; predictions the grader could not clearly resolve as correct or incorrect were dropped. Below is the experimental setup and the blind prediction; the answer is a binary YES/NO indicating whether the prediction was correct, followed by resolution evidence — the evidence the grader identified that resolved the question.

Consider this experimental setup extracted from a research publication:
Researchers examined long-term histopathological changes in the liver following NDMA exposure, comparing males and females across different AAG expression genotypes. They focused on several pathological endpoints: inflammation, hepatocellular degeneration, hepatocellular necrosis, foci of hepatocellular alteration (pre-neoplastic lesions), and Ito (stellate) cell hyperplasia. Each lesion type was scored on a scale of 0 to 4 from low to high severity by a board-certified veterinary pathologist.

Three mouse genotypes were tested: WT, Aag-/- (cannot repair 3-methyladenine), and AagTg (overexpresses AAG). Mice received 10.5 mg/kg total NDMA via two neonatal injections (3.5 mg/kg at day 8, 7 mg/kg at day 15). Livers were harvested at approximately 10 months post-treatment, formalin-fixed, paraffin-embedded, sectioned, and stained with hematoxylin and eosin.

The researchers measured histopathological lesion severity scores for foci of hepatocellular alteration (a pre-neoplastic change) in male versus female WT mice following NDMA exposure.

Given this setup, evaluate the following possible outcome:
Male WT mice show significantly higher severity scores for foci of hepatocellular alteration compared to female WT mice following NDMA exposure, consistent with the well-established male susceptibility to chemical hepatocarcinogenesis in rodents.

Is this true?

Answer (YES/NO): NO